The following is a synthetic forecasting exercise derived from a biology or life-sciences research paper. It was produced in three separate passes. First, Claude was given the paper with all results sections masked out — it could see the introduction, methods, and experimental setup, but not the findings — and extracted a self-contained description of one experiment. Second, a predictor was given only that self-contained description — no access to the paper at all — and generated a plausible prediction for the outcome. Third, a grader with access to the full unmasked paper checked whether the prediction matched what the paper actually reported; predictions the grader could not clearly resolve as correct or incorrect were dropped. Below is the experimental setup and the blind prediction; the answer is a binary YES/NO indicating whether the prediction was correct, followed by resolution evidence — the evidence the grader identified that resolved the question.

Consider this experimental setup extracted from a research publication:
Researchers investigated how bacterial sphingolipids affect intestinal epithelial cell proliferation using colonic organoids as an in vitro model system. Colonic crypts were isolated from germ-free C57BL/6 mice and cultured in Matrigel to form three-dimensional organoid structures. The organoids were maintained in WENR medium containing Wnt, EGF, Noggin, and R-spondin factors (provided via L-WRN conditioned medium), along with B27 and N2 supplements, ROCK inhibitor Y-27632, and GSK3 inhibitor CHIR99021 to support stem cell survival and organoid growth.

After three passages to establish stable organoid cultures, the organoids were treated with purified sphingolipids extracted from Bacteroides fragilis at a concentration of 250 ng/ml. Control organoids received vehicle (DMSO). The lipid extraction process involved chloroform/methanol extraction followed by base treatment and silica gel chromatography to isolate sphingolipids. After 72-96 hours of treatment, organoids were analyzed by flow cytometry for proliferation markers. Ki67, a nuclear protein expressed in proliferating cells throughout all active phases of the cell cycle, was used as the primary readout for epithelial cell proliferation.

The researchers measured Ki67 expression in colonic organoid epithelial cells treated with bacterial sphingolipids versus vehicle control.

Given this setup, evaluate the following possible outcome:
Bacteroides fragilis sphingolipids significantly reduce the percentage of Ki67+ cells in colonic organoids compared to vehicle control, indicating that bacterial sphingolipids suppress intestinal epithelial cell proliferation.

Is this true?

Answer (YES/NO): NO